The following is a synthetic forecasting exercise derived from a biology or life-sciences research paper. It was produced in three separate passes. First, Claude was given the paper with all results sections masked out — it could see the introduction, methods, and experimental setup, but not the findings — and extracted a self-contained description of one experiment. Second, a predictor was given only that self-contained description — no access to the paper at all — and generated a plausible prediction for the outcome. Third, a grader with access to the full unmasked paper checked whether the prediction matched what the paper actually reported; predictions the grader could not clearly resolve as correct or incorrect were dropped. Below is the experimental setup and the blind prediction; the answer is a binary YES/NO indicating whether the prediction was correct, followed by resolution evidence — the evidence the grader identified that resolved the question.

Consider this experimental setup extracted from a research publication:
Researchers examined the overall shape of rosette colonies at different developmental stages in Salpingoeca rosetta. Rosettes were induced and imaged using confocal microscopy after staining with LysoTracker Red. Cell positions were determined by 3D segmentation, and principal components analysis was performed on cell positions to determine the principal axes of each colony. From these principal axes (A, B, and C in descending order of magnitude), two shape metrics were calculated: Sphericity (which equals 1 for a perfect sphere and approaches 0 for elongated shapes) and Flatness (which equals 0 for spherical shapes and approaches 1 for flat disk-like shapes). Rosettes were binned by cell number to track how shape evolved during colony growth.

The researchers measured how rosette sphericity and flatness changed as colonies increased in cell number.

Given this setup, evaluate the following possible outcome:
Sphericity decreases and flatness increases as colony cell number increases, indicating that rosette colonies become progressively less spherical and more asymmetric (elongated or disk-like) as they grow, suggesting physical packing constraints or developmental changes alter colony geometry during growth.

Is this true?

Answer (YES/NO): NO